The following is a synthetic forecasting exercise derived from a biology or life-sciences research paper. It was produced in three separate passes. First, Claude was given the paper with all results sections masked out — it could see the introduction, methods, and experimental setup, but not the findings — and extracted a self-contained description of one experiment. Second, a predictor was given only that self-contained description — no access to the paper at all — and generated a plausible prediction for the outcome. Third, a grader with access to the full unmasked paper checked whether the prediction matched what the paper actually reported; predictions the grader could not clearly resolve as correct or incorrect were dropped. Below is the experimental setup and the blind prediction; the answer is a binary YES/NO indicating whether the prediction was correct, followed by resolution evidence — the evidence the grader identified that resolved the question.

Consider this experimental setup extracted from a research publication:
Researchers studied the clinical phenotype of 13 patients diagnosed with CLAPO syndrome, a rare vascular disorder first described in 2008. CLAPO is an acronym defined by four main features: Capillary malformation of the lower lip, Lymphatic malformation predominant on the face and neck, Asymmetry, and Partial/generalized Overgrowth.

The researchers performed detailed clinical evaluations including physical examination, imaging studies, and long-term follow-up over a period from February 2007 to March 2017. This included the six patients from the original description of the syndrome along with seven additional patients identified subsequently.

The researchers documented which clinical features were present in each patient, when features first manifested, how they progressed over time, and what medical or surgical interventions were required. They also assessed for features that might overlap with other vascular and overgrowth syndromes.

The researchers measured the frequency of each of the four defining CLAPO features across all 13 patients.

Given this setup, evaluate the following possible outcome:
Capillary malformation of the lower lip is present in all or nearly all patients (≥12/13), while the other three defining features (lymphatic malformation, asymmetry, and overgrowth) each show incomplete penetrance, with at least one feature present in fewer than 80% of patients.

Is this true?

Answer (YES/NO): YES